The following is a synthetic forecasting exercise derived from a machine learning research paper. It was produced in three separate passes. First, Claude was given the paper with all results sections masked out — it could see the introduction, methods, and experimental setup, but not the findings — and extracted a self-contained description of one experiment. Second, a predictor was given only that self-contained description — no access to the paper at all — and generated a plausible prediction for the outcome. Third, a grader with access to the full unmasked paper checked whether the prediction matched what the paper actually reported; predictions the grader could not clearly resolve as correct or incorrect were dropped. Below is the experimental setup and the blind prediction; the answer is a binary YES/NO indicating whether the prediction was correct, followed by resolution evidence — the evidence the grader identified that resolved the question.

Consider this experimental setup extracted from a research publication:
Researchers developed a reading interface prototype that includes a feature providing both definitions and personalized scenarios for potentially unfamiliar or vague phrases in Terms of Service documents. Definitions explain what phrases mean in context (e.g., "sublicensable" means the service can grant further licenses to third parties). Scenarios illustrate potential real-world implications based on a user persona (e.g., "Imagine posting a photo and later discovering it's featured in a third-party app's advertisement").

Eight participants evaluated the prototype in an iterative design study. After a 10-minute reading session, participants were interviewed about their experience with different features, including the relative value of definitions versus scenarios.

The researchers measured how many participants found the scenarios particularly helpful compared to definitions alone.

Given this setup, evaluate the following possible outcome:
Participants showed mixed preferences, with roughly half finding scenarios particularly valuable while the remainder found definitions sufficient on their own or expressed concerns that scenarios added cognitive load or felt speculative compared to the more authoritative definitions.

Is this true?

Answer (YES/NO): NO